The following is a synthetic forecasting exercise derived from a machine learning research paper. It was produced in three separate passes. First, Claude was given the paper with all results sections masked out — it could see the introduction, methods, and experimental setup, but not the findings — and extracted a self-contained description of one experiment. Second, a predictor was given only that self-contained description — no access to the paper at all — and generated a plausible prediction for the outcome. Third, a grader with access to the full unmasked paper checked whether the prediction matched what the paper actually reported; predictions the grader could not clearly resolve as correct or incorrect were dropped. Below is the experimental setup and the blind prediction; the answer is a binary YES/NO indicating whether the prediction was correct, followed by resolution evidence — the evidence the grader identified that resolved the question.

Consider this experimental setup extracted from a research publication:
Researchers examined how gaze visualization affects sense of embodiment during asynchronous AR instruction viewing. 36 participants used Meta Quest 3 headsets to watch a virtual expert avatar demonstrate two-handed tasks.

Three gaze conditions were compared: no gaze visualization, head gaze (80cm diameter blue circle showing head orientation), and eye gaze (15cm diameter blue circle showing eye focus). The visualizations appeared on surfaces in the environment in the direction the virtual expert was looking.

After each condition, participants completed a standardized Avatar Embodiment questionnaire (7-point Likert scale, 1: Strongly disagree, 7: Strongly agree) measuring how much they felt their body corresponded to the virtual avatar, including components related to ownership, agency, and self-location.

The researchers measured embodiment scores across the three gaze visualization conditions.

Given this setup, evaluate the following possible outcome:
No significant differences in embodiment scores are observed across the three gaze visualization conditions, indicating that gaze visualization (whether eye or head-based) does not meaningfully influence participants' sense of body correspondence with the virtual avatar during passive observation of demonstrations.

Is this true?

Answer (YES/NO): YES